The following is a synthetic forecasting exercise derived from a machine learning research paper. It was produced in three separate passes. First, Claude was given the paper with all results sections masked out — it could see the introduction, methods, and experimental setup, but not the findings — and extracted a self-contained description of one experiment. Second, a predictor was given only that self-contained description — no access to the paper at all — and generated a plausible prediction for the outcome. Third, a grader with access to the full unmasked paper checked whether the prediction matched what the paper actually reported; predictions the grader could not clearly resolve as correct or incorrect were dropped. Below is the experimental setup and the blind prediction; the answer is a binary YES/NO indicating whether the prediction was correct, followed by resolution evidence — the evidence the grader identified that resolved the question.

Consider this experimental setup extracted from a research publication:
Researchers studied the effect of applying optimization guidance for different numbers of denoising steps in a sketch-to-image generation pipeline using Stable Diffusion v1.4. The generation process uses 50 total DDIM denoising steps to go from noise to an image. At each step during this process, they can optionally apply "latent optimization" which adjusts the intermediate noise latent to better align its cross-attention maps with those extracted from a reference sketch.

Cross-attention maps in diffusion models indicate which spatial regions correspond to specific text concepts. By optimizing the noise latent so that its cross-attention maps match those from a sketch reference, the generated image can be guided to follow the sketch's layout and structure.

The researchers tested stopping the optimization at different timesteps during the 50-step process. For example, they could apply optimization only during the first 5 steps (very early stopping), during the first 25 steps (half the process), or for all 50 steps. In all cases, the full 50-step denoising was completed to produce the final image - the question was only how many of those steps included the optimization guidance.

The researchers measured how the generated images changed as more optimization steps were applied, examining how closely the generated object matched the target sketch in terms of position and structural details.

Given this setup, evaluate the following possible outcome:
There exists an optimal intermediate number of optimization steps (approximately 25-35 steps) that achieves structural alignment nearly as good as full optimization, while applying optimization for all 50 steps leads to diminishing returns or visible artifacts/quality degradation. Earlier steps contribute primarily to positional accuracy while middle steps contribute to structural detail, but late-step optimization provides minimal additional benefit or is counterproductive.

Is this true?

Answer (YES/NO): NO